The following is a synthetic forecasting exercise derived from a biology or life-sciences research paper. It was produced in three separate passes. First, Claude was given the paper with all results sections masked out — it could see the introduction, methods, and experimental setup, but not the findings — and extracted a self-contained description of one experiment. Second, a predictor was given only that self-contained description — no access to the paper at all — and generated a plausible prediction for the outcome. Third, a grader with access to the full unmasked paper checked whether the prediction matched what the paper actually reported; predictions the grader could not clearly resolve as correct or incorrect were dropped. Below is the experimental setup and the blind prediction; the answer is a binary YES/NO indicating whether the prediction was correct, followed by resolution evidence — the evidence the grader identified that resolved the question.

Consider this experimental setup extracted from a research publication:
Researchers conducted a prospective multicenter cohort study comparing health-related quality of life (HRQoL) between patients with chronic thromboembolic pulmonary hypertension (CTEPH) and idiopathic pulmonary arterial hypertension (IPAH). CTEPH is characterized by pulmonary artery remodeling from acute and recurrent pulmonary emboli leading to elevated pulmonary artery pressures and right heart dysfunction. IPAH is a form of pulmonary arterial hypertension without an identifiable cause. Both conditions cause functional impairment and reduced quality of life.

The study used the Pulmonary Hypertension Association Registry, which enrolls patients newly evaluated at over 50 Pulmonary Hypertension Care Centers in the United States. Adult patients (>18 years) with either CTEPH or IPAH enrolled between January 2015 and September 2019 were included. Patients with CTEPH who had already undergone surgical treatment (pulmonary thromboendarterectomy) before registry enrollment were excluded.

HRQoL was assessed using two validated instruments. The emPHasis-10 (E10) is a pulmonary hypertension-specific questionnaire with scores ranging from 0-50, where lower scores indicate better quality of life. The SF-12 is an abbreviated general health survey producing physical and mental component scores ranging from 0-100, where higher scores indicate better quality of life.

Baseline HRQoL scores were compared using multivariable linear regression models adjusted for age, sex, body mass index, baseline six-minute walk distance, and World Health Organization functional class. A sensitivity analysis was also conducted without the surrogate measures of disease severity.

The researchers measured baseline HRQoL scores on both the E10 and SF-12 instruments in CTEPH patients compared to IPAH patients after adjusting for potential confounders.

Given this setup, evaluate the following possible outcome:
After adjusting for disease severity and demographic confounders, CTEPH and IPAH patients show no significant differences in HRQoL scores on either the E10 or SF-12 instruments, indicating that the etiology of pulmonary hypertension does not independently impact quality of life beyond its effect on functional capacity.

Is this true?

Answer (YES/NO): NO